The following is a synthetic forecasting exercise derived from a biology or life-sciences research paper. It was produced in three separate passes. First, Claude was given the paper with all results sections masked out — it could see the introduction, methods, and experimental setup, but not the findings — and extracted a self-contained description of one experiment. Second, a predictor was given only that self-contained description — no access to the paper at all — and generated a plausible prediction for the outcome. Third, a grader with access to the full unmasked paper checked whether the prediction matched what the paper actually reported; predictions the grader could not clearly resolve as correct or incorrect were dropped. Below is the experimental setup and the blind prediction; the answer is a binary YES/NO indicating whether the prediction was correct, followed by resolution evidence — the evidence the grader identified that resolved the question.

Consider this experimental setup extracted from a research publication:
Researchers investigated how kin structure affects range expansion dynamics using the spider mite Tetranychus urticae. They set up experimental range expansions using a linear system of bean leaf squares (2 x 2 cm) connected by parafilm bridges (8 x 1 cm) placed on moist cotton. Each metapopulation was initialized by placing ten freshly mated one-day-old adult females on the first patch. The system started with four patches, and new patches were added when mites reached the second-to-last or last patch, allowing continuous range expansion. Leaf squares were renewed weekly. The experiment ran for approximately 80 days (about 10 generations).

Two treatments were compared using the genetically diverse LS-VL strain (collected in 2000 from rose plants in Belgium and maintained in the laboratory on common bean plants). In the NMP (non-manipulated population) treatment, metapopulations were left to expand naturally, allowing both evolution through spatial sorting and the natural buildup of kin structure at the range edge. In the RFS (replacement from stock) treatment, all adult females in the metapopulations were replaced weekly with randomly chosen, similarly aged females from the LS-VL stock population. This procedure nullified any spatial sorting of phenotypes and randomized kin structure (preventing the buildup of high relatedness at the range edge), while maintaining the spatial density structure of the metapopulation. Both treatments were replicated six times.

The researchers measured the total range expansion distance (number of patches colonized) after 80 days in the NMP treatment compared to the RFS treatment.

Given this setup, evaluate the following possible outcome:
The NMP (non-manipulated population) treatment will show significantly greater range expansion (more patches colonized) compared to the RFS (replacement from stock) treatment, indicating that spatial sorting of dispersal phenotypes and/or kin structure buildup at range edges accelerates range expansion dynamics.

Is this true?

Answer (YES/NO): YES